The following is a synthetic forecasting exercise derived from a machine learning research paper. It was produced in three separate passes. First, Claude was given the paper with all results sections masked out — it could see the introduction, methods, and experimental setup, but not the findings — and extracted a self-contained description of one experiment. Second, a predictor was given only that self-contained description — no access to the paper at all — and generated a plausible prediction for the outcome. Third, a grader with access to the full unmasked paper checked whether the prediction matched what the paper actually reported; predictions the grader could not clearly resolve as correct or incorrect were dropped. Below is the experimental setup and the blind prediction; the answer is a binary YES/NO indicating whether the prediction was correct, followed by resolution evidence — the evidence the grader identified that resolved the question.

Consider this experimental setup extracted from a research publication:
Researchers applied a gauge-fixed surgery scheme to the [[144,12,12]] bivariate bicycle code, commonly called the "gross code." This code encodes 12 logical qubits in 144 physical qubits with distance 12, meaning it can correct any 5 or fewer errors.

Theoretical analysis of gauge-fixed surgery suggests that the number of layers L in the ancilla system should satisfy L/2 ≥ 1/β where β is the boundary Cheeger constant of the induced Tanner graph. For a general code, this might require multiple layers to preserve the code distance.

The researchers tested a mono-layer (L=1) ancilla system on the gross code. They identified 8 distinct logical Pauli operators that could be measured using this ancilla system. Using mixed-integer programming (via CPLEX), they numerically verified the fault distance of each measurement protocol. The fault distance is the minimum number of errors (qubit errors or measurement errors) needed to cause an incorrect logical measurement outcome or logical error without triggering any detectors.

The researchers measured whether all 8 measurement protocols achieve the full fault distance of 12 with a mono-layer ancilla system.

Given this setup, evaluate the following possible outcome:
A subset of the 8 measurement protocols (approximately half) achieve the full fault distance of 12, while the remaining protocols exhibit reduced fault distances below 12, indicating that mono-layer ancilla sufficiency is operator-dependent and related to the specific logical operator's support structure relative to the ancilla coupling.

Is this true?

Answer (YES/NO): NO